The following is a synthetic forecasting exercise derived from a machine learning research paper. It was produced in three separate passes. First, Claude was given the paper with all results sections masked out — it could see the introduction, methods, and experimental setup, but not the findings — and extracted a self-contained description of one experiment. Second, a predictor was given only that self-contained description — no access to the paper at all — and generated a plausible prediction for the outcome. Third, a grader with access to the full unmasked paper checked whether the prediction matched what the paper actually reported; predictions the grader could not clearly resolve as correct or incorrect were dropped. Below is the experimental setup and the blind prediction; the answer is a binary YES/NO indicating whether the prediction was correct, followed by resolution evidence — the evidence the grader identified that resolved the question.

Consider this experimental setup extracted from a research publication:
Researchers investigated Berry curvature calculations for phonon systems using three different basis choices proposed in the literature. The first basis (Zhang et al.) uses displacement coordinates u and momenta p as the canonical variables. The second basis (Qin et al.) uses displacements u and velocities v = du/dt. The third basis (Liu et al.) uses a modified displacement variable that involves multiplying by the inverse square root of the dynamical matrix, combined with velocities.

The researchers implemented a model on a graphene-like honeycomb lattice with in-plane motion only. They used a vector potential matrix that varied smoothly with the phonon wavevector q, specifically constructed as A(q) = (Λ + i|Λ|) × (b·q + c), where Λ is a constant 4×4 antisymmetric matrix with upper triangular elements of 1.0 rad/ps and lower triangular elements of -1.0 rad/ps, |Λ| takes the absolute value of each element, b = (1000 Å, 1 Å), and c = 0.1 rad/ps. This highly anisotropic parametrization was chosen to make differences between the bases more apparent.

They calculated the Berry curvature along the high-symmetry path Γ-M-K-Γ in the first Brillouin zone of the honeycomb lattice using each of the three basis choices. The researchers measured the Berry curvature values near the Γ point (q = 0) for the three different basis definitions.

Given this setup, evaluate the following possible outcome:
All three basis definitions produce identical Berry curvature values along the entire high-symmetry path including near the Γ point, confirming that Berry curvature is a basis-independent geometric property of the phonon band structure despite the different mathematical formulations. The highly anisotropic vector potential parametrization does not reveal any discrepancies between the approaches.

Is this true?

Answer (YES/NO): NO